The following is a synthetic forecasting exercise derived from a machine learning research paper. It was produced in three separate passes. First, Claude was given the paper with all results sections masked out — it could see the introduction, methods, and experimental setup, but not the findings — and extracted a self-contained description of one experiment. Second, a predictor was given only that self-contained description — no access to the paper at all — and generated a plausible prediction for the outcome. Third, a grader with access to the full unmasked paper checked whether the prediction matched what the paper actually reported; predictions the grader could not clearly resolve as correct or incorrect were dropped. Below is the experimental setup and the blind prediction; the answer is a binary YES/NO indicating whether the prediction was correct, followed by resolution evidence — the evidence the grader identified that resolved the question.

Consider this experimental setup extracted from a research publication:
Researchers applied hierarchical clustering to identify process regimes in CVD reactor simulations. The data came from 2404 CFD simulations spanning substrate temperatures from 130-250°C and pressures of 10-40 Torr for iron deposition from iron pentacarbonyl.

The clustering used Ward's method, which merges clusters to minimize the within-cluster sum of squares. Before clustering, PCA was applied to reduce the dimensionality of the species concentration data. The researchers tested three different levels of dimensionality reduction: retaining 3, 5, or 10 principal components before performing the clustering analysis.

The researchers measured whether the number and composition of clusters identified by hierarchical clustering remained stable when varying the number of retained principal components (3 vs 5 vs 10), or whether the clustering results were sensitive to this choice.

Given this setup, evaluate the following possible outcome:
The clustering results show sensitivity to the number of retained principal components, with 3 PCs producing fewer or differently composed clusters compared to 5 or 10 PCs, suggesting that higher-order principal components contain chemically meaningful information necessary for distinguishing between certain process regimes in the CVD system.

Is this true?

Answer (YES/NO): NO